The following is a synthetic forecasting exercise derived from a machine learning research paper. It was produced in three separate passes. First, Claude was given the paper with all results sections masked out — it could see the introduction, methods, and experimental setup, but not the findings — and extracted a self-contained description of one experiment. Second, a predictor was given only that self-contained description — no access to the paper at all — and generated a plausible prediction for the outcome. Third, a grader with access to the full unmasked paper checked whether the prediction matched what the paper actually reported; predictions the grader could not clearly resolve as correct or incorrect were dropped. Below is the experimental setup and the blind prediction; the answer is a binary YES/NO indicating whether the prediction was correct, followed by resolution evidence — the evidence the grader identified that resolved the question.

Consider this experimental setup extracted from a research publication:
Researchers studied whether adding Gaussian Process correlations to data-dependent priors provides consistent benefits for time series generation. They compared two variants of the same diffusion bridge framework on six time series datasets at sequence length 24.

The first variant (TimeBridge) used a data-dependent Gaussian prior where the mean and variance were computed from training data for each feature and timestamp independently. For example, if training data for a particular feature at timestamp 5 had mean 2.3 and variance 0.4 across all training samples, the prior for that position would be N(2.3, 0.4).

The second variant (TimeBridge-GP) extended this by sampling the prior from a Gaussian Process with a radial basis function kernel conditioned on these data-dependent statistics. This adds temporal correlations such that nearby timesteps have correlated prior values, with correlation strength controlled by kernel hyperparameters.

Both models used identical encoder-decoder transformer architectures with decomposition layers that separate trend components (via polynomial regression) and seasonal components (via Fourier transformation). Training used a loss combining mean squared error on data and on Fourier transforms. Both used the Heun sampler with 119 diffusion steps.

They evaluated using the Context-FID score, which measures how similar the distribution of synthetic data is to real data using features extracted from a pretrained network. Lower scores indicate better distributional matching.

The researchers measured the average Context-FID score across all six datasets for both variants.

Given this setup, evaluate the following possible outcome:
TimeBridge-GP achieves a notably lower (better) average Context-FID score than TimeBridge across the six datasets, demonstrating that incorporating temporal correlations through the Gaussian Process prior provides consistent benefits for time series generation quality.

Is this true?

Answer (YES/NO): YES